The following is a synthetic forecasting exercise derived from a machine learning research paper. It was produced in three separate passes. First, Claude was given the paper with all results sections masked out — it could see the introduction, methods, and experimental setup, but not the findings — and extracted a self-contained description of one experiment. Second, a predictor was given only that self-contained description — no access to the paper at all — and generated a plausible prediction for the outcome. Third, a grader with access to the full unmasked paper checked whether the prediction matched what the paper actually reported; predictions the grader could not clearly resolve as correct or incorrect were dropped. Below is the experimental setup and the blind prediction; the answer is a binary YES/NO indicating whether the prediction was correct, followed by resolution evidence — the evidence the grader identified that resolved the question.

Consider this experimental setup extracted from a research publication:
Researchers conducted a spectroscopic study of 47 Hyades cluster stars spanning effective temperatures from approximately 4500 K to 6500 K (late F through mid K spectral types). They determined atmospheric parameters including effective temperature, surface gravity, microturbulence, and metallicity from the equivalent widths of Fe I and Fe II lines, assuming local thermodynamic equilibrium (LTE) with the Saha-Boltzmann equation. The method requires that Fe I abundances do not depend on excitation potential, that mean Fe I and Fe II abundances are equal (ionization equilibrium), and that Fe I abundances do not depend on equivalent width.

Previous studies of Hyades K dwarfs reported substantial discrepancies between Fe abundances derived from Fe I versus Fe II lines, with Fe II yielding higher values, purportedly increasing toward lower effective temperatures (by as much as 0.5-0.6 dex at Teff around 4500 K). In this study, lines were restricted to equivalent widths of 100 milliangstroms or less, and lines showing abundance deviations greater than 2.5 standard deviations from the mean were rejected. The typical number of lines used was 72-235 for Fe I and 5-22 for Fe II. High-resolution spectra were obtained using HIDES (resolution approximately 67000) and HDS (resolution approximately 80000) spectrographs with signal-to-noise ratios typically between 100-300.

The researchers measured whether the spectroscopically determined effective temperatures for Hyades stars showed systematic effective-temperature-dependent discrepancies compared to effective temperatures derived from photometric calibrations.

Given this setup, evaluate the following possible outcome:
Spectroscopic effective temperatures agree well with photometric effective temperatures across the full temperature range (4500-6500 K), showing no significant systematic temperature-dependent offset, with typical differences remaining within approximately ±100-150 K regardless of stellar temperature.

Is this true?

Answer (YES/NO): YES